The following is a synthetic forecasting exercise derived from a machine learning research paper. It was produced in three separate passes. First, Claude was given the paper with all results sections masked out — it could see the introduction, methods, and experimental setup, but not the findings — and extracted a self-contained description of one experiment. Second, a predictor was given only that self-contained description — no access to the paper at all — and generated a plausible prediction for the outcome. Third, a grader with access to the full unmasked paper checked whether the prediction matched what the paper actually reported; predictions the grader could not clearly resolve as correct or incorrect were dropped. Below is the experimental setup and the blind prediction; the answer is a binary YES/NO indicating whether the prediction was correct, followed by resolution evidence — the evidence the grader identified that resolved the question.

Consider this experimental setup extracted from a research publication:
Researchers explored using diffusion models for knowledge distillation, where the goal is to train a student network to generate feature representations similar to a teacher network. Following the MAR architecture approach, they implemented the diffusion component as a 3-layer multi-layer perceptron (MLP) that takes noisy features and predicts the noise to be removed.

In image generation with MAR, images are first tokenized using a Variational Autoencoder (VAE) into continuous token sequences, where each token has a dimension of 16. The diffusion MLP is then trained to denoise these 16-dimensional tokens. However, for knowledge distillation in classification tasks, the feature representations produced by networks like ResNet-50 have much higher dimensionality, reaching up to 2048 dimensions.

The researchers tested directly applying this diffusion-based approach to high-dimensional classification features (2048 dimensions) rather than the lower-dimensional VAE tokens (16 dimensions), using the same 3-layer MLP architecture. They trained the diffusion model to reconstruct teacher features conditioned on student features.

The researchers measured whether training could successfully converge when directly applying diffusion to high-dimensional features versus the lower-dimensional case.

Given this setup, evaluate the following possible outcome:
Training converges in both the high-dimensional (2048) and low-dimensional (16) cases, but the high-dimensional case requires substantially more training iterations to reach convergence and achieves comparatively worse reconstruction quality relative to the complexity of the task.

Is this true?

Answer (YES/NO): NO